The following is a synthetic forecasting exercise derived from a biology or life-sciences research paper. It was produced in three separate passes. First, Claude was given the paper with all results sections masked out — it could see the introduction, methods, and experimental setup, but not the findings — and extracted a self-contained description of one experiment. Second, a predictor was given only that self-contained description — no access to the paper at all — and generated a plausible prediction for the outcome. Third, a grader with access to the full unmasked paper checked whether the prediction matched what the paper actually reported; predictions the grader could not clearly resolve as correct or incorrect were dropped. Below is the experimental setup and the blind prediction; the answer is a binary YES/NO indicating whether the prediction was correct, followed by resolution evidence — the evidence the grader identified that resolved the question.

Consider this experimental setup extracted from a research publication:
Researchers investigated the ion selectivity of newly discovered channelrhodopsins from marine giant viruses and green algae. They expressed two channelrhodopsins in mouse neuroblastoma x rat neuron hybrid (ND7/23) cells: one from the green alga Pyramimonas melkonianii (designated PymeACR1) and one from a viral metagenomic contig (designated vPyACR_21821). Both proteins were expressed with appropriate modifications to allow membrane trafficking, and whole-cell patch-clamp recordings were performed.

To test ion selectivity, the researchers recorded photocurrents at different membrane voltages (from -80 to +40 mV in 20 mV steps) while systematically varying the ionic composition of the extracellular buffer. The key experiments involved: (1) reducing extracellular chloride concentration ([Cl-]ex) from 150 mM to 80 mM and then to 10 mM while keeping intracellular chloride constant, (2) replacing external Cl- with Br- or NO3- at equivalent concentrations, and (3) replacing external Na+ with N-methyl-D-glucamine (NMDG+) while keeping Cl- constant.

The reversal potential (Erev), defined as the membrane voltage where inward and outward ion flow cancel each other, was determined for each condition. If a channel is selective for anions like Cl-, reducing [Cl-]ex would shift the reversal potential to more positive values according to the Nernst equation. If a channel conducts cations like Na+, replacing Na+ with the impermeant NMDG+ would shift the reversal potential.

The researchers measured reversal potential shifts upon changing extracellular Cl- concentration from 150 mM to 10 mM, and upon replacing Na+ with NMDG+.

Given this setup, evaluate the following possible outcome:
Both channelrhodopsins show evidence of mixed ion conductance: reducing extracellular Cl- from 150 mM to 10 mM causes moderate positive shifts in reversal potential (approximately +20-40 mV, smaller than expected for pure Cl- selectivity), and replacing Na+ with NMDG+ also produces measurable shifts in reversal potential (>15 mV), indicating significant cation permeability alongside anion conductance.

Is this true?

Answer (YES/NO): NO